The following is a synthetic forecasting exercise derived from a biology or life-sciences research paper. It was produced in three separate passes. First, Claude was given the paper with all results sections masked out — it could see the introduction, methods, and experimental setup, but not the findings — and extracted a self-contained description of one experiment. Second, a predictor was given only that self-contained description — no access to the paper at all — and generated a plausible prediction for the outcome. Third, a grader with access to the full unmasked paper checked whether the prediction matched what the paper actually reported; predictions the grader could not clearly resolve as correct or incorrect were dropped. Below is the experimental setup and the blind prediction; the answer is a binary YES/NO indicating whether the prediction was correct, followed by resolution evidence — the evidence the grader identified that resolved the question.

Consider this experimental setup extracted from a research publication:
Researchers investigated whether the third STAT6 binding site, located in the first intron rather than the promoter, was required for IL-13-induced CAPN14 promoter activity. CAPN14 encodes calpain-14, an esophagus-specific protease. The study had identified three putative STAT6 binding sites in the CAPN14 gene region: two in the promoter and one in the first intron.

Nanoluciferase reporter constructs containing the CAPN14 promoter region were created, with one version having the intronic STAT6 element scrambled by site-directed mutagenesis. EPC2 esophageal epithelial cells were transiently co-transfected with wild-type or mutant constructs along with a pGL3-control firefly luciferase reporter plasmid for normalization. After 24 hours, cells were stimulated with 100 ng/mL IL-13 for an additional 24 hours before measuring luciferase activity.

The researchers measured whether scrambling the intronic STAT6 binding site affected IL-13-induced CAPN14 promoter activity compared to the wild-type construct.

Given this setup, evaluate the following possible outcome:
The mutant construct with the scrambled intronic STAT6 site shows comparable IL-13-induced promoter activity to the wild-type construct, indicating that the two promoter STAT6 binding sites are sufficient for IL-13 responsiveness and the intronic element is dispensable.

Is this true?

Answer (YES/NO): YES